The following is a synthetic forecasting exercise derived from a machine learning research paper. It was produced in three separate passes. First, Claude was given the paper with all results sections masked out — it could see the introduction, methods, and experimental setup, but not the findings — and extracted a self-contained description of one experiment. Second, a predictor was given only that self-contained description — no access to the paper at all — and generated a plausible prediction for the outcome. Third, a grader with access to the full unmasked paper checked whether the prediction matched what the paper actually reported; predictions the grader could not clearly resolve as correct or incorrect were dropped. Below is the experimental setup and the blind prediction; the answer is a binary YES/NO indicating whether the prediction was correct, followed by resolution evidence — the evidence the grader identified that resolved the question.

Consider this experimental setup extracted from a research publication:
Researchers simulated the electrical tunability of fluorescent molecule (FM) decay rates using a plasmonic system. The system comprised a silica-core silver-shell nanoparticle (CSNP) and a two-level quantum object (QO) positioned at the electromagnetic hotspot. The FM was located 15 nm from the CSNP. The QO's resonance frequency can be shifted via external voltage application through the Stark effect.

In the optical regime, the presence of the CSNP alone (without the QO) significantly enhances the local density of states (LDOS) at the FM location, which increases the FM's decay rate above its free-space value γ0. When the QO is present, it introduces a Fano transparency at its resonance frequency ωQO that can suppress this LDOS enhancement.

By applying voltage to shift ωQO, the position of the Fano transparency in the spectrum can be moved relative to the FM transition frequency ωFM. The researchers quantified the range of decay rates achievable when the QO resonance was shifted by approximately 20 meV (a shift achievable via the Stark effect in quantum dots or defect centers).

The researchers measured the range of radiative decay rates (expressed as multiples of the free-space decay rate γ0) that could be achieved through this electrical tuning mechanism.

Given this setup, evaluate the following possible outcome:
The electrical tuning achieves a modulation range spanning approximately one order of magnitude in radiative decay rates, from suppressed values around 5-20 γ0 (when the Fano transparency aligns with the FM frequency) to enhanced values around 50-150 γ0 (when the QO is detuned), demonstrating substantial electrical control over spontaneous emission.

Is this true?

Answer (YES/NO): NO